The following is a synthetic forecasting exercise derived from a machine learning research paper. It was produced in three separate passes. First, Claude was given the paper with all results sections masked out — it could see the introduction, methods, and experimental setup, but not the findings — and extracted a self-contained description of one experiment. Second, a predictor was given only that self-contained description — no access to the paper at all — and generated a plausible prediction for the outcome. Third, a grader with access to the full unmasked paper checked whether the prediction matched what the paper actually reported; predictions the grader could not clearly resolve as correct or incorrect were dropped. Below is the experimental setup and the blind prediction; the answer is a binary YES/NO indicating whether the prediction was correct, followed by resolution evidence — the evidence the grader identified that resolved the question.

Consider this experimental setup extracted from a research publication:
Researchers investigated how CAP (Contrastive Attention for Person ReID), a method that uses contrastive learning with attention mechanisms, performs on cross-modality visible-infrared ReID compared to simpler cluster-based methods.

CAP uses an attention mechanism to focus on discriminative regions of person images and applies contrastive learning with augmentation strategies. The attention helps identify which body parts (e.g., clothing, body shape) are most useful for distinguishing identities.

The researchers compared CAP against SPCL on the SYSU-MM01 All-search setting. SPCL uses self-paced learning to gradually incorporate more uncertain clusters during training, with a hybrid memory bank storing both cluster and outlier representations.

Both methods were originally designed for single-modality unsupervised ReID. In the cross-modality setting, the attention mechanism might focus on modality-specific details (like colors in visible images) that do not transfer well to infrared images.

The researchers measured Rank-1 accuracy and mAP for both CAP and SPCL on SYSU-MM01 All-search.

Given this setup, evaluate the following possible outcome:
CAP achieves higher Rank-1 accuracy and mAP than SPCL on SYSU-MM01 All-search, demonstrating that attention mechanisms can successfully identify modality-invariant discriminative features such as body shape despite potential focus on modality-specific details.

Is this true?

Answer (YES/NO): NO